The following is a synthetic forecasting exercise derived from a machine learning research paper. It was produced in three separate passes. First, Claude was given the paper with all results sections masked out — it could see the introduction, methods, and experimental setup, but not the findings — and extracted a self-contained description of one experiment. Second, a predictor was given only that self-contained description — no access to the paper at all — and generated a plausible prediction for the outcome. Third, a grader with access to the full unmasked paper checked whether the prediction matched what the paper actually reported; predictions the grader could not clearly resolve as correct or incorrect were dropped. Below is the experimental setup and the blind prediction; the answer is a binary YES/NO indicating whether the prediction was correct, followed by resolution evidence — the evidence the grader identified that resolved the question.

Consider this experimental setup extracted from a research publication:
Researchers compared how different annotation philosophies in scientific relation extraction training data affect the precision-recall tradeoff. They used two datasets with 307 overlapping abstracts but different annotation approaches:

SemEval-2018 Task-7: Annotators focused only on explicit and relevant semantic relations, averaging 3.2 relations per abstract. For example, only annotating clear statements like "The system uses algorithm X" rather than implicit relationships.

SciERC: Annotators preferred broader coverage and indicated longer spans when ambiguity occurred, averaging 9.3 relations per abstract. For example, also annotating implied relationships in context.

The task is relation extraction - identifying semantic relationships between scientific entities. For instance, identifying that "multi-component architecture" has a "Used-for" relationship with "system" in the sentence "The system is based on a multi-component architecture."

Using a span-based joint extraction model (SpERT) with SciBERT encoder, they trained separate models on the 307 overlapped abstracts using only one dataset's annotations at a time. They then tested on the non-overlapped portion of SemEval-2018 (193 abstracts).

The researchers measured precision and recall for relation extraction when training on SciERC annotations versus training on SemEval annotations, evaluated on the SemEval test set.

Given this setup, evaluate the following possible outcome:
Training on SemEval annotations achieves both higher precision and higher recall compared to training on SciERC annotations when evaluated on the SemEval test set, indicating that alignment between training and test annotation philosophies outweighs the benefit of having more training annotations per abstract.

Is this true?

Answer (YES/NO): YES